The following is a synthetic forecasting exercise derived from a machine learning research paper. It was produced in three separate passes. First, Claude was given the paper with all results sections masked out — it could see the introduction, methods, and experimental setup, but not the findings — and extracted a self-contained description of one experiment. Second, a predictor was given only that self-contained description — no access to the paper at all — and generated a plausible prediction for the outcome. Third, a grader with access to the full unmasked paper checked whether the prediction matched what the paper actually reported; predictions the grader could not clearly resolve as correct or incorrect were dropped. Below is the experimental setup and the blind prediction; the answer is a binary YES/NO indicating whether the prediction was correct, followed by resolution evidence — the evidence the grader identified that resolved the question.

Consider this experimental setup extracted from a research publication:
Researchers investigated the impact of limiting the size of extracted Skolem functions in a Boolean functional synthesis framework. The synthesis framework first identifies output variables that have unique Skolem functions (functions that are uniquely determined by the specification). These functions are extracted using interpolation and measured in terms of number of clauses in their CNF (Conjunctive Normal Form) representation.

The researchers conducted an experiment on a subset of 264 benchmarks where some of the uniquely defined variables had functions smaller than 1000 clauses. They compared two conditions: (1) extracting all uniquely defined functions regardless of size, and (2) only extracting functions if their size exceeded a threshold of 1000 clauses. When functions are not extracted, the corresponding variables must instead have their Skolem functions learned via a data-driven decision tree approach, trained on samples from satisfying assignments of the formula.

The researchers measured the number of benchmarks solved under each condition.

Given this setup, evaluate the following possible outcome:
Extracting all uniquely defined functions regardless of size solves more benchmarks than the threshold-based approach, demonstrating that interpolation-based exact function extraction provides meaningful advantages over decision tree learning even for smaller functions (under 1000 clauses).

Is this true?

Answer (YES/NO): YES